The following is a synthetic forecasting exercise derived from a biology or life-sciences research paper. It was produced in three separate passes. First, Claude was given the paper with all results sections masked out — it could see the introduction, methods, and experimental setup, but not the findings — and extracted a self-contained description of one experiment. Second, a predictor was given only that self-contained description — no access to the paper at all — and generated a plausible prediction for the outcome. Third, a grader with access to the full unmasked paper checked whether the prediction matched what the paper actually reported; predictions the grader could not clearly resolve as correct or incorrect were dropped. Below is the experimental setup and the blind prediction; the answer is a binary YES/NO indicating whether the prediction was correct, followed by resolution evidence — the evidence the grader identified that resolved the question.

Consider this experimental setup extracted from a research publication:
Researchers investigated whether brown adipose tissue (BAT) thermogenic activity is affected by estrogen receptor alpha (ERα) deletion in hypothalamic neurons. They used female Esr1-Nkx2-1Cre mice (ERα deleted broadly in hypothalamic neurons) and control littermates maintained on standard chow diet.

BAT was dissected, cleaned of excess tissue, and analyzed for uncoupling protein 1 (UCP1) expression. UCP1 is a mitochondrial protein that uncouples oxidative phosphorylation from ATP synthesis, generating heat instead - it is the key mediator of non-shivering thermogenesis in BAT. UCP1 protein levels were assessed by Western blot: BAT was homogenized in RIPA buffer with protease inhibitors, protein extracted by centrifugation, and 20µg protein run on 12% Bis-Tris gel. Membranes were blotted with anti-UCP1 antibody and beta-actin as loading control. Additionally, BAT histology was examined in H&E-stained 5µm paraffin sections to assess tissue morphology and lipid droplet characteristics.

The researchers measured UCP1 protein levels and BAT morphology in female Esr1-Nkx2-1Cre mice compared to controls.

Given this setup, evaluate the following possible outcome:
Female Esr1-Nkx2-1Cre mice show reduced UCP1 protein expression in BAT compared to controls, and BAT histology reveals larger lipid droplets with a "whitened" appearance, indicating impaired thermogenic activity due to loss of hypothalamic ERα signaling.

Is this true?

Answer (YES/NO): YES